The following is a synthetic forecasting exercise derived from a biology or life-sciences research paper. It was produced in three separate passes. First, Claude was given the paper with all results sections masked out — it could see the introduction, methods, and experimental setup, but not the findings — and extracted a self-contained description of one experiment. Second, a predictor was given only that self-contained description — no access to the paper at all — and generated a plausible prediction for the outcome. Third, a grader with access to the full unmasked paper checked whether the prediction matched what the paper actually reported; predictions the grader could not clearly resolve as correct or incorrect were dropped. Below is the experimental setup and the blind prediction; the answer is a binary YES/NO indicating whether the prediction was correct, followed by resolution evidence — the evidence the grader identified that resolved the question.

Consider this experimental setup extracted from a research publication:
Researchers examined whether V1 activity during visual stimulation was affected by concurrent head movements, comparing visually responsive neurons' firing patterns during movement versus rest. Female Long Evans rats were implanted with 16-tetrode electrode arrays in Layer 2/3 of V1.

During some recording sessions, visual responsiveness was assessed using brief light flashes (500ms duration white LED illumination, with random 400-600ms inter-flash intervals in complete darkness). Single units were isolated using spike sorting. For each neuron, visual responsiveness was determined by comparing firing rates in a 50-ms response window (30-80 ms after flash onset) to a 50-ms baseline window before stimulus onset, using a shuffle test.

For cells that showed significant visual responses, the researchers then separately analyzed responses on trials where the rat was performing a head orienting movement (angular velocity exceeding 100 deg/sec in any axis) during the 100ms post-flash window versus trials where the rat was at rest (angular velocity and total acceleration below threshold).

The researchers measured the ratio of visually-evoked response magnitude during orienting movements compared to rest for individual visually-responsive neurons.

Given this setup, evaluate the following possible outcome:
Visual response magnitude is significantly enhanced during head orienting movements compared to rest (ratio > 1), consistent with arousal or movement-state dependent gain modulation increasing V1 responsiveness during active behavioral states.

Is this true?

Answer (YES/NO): NO